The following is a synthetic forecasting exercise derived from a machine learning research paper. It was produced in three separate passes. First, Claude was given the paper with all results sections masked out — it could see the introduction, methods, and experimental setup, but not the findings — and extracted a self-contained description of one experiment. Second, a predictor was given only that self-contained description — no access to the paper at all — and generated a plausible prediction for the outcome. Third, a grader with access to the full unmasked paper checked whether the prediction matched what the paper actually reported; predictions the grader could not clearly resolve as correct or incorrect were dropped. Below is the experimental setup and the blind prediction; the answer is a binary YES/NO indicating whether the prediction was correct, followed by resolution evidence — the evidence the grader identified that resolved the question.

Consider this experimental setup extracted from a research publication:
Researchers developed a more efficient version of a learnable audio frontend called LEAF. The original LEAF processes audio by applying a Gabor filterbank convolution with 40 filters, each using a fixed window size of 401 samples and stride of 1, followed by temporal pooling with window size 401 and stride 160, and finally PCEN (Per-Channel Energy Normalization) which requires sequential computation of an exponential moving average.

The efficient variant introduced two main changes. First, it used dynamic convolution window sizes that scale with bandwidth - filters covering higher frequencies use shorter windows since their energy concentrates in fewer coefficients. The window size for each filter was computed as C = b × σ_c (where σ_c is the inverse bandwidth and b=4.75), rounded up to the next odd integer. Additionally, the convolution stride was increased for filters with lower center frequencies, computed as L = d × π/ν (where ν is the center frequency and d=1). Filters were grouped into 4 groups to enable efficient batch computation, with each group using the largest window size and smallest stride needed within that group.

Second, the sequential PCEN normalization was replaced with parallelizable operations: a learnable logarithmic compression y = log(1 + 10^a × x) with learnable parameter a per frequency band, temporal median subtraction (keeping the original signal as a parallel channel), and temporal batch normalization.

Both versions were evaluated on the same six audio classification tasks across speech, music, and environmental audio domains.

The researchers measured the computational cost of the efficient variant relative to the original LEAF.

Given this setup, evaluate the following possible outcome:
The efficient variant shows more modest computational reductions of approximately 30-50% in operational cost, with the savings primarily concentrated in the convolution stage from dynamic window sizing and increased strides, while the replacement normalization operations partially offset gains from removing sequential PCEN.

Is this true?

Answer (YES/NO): NO